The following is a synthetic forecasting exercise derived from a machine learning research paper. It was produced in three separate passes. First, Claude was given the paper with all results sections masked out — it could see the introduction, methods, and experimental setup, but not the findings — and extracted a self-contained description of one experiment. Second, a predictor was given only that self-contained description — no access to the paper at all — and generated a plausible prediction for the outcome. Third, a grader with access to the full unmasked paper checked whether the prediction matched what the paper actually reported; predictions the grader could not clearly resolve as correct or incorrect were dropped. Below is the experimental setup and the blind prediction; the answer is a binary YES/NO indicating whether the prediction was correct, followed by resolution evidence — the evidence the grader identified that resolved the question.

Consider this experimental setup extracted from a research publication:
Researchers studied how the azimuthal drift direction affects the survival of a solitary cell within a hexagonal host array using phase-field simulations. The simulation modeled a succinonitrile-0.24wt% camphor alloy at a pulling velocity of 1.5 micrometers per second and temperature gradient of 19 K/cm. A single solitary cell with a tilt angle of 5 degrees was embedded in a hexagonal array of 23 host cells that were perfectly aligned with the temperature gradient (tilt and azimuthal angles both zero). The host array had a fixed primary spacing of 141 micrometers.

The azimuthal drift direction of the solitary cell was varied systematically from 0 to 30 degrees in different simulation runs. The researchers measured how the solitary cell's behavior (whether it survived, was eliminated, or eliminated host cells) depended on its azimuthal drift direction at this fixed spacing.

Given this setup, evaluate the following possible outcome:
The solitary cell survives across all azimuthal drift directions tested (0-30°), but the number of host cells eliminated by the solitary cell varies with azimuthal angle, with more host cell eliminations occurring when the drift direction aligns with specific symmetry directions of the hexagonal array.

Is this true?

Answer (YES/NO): NO